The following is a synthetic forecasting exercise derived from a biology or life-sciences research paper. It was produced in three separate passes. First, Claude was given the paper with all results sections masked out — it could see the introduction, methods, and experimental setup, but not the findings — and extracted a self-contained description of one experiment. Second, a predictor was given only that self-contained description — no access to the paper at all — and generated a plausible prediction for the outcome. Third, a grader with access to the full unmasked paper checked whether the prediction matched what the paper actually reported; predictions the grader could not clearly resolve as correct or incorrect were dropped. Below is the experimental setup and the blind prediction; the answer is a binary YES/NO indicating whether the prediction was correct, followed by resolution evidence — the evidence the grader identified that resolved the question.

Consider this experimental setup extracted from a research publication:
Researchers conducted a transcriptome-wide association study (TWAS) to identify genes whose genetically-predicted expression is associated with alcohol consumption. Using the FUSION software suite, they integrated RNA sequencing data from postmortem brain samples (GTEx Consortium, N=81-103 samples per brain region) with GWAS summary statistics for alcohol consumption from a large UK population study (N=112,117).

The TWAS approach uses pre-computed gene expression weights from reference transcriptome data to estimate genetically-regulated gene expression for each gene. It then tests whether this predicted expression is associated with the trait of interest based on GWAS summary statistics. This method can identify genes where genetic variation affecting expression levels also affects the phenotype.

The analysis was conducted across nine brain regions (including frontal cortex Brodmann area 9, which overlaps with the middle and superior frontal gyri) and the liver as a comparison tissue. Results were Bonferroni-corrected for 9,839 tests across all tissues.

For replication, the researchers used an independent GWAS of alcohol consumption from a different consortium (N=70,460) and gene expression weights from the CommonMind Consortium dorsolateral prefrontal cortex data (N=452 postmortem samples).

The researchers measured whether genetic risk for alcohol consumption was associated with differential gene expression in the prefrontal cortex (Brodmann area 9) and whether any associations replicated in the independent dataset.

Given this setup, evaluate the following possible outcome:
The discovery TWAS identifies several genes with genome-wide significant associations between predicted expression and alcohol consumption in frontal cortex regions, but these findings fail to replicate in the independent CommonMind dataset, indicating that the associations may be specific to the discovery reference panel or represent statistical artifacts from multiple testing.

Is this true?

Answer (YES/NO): NO